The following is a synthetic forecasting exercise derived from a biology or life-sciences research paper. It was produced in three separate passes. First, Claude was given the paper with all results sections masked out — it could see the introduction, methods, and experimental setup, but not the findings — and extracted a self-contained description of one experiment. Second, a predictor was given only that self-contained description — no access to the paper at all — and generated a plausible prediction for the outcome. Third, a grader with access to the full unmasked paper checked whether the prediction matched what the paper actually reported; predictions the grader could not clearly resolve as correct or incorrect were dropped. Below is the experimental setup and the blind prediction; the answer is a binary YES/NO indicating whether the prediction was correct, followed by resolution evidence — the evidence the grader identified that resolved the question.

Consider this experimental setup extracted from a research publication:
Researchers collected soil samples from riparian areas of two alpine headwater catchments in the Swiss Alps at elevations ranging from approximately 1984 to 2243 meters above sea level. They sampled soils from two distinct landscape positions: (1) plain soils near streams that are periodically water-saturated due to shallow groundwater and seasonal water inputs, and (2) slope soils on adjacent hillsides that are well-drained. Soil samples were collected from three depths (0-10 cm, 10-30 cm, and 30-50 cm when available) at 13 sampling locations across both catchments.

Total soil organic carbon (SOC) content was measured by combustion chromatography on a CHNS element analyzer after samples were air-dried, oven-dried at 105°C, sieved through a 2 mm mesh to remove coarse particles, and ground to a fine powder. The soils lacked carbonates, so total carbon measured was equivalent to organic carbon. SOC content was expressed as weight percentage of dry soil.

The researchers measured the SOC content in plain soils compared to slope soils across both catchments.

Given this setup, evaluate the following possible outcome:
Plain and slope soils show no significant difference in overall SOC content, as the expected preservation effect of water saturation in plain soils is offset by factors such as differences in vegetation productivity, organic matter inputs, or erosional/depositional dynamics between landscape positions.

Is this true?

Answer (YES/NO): NO